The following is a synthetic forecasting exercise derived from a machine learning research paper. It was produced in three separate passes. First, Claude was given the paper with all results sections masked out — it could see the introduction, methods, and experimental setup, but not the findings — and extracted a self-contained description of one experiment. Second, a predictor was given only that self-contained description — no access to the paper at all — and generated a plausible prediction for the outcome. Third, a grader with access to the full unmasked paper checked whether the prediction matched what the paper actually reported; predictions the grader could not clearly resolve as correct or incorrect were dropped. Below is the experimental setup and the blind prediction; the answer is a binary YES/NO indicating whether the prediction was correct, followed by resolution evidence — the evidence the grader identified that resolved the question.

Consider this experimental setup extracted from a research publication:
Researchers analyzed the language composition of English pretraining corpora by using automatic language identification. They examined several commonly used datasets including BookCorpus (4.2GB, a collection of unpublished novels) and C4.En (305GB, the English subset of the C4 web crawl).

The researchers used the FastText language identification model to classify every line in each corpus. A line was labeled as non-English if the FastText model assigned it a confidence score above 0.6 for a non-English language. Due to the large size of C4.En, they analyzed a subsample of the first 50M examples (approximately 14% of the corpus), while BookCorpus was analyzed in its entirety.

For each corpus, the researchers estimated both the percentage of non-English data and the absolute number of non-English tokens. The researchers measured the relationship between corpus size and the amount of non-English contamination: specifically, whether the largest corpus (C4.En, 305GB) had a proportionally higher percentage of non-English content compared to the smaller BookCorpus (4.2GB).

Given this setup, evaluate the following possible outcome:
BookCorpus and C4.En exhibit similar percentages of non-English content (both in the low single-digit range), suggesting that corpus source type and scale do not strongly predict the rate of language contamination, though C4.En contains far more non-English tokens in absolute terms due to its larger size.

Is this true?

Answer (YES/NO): NO